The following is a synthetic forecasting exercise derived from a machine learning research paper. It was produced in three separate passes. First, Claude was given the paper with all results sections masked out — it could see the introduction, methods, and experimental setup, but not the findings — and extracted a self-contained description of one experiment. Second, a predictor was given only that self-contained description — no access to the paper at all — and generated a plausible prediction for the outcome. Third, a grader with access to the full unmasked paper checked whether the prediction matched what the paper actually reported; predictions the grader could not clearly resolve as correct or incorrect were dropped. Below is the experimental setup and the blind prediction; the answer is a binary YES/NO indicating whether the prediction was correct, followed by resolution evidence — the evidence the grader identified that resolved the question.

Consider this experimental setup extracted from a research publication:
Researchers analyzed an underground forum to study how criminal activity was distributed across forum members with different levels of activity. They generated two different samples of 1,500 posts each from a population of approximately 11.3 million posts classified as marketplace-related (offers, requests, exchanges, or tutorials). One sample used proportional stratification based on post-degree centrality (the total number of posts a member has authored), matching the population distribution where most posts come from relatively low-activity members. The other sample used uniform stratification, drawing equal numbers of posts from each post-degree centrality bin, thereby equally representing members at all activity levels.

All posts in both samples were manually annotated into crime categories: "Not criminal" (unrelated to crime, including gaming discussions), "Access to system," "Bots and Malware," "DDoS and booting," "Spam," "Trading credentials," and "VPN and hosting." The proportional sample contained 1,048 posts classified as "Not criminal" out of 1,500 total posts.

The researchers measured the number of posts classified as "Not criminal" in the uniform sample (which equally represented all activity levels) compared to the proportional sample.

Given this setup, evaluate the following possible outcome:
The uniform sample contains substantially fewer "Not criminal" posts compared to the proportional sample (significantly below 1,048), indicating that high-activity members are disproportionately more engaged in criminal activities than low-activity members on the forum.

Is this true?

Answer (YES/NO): YES